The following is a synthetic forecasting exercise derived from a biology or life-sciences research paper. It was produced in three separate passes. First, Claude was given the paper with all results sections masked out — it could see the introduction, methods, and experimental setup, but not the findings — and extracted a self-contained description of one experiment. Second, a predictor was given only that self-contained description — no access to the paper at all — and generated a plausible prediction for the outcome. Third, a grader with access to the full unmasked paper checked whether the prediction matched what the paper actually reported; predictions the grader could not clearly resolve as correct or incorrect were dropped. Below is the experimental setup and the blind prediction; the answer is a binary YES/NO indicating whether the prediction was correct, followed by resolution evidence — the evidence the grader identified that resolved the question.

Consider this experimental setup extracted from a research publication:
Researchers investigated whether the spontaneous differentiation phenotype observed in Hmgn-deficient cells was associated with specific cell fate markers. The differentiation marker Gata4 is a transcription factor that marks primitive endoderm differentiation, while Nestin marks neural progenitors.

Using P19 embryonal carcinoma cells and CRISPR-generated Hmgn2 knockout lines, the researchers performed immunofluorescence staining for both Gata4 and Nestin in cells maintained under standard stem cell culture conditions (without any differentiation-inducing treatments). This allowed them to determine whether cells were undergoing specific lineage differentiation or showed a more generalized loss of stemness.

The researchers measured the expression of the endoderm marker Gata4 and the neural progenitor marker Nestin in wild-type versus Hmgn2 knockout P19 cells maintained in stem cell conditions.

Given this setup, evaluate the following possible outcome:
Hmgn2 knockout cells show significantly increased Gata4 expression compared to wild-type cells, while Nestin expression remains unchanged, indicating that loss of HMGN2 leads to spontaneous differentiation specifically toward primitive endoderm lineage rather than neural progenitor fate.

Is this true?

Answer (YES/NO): NO